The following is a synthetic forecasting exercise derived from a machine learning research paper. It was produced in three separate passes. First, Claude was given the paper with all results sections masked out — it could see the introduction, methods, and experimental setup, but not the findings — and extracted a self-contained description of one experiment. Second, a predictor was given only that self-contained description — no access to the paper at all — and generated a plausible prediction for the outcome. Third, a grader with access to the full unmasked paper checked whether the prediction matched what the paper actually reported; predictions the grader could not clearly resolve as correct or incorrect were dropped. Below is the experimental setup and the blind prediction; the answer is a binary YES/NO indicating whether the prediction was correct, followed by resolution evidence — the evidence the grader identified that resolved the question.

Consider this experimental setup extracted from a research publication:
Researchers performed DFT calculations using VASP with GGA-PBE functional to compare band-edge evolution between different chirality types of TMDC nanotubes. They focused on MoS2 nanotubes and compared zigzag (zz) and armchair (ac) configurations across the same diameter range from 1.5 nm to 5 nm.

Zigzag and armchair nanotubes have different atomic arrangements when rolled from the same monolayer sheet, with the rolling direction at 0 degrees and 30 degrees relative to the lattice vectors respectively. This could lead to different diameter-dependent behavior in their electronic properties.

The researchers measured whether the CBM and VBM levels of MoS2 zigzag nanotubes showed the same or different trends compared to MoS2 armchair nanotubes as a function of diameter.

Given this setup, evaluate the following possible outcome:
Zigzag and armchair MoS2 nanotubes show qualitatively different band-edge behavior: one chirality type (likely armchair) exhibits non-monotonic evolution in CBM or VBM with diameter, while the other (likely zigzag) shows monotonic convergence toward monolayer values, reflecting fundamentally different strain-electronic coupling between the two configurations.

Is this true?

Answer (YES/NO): NO